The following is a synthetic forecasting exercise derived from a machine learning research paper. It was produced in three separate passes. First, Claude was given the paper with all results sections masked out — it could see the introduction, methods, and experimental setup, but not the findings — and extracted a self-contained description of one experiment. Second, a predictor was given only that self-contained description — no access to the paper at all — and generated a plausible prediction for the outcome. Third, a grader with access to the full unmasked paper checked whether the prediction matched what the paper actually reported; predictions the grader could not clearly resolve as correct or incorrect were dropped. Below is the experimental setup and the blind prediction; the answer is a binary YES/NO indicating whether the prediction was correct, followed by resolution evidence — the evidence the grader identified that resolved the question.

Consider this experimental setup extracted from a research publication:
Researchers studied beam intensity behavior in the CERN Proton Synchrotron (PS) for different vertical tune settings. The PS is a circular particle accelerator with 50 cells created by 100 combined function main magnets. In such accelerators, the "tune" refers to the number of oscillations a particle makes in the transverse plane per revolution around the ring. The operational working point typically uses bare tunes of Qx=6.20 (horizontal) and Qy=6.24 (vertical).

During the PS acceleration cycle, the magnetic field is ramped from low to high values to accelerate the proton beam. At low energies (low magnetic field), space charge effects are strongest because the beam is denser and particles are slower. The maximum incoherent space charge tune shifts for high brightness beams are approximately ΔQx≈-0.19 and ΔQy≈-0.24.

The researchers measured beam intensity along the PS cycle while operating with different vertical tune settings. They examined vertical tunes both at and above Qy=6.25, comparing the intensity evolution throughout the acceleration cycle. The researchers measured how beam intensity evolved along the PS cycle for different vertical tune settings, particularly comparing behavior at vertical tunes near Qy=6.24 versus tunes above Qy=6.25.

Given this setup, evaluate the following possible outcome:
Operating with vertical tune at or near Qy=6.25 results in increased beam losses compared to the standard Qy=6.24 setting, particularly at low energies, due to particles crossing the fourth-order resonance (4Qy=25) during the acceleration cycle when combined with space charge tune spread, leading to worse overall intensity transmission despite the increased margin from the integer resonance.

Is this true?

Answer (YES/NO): NO